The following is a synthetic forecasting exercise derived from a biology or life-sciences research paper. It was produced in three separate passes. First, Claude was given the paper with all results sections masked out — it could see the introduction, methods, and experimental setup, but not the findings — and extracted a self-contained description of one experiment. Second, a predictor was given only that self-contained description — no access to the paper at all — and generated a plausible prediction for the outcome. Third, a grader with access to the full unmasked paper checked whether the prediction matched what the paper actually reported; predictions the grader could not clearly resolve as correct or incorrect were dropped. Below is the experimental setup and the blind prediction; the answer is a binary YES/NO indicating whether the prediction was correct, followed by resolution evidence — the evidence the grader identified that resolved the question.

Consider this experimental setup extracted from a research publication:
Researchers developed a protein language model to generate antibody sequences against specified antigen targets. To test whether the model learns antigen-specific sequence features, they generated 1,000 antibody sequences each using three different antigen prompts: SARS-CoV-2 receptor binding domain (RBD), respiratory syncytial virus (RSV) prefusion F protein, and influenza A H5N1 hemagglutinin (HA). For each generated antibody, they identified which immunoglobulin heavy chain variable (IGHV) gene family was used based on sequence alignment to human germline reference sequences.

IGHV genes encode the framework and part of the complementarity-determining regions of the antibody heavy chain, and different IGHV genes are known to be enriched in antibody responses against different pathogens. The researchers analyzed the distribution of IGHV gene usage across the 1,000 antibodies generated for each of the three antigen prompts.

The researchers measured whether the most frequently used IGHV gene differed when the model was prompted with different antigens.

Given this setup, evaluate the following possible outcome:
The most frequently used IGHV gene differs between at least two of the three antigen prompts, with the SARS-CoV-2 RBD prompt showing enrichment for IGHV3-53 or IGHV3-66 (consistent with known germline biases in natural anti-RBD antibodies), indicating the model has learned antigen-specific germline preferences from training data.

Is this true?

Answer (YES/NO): YES